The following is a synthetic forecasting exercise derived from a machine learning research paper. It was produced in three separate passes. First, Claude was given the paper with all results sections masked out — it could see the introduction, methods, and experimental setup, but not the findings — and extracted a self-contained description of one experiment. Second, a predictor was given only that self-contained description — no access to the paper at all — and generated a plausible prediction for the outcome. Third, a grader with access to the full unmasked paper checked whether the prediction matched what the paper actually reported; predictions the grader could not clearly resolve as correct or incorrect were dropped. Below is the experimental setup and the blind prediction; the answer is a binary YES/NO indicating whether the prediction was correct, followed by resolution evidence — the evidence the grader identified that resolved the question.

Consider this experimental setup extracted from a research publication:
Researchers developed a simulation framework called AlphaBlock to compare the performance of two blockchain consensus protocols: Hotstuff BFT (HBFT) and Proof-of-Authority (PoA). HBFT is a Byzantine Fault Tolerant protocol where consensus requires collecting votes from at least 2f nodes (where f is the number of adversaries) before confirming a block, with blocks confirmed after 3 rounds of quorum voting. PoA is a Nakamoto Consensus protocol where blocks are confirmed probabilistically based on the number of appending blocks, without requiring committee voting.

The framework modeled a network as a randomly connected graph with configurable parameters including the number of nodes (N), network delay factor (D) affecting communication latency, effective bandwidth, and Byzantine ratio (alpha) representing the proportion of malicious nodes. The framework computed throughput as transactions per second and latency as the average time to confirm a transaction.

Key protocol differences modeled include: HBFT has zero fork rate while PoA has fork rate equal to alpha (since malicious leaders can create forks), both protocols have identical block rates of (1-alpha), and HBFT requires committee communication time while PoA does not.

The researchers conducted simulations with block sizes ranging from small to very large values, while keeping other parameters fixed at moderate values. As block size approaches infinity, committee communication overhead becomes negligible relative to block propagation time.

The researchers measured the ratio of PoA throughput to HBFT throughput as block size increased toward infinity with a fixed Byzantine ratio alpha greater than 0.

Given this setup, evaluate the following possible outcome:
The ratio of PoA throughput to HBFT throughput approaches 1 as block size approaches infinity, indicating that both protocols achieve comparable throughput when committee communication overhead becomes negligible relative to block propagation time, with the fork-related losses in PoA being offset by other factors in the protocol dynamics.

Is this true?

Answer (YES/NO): NO